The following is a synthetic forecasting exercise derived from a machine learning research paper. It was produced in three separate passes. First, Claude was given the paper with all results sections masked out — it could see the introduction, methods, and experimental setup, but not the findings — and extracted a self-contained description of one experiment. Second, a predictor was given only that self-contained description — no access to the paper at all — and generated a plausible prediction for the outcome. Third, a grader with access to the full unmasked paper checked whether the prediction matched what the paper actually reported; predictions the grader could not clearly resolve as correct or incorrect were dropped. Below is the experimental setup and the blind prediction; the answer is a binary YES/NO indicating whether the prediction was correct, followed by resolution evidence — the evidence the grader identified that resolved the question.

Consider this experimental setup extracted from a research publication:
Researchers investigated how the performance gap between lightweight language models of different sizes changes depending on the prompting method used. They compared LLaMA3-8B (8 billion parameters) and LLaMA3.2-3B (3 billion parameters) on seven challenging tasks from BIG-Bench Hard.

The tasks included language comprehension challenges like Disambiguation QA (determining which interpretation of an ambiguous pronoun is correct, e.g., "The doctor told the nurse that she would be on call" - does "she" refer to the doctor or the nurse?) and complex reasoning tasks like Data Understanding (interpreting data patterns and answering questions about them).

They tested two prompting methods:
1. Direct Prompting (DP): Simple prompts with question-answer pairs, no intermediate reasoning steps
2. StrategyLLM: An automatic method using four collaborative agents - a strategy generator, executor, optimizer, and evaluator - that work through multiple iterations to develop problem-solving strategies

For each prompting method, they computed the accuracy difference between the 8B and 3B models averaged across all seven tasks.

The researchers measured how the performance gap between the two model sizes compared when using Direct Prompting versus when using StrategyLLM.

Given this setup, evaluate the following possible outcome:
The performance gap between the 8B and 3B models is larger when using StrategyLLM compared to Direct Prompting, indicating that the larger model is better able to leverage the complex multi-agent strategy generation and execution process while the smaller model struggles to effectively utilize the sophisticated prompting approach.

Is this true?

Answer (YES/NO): YES